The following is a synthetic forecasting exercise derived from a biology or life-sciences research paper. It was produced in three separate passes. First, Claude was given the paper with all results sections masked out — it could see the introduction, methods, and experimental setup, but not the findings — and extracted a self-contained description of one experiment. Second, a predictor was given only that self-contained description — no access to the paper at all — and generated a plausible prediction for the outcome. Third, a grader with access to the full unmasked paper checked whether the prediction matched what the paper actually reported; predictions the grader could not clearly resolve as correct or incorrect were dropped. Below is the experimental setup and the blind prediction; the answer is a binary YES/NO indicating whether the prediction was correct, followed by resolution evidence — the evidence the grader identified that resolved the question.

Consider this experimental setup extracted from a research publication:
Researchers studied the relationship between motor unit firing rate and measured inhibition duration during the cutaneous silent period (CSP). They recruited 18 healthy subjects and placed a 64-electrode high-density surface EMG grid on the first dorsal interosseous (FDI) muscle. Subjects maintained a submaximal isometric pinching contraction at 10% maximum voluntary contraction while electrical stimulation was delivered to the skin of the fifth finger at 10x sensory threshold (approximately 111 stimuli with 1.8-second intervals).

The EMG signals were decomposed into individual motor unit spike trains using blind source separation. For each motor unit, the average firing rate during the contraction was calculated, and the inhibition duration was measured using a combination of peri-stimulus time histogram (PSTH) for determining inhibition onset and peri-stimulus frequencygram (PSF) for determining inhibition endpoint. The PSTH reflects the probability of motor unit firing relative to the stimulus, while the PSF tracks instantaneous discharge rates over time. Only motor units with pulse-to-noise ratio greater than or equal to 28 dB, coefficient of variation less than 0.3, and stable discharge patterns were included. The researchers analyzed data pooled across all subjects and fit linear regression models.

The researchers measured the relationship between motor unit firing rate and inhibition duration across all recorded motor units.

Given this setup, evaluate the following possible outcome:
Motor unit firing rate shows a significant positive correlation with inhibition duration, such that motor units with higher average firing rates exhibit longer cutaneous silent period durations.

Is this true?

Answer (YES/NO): NO